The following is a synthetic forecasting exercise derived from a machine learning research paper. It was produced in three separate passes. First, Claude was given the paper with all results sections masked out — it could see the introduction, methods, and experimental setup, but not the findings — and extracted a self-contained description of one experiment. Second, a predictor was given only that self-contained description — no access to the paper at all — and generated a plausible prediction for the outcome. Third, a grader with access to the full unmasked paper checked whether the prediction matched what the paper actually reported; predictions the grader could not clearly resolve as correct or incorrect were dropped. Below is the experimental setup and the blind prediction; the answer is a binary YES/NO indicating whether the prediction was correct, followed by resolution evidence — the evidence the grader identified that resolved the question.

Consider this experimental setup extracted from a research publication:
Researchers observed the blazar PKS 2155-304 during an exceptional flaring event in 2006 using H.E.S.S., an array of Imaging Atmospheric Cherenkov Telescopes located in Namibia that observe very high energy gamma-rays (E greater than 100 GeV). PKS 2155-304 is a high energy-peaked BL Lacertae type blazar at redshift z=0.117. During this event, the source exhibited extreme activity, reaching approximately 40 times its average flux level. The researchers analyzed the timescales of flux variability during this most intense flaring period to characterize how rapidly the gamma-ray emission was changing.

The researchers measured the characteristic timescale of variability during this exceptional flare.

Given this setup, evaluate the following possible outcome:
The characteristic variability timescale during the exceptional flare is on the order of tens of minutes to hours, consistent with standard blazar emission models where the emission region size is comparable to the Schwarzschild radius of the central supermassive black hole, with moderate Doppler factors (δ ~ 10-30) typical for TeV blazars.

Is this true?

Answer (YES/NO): NO